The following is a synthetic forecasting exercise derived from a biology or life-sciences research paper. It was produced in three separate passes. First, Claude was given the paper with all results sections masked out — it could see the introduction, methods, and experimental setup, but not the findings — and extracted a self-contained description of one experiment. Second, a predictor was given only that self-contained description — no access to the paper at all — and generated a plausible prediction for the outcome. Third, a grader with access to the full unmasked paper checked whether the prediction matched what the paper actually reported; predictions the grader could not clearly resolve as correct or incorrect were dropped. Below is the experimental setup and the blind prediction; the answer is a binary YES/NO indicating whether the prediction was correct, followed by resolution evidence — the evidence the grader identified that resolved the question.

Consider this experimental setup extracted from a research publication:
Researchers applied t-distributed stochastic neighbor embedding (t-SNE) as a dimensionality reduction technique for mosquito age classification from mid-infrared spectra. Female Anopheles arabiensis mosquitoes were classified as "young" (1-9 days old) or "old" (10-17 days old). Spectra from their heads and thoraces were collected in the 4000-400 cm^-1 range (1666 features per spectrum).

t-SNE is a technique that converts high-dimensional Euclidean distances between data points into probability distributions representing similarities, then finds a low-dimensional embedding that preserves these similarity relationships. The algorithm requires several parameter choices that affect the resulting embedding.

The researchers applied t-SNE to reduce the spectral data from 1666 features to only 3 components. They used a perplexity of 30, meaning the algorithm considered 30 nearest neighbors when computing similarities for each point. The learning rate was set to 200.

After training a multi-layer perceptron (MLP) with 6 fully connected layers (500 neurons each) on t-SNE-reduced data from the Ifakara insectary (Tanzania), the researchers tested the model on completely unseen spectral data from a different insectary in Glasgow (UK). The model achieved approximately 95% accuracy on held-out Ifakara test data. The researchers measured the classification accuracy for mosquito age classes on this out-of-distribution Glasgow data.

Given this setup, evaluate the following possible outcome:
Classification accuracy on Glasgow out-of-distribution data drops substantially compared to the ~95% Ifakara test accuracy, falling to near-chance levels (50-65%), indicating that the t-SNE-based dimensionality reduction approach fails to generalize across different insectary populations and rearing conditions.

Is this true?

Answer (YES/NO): YES